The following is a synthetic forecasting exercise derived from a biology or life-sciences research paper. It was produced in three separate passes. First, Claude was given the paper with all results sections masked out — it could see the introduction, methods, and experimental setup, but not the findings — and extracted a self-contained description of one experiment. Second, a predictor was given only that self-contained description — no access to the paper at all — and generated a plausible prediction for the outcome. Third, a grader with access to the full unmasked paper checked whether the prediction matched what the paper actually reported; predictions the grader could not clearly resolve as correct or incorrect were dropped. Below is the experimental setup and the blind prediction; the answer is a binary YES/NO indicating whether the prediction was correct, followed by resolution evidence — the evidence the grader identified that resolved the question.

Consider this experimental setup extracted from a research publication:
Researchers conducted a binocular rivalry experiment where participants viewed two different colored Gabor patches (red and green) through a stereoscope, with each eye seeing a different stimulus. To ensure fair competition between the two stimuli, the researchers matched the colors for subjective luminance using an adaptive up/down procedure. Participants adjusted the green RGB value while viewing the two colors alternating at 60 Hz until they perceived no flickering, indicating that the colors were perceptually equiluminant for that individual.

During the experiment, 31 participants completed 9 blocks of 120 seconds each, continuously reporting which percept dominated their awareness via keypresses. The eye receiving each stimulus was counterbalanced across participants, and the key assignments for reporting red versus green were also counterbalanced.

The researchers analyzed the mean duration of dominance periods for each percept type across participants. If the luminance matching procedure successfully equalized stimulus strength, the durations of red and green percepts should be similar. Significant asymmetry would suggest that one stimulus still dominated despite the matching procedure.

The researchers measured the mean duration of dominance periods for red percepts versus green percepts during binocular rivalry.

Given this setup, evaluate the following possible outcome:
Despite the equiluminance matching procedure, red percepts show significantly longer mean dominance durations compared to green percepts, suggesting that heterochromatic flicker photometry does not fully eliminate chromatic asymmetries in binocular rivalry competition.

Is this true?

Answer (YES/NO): NO